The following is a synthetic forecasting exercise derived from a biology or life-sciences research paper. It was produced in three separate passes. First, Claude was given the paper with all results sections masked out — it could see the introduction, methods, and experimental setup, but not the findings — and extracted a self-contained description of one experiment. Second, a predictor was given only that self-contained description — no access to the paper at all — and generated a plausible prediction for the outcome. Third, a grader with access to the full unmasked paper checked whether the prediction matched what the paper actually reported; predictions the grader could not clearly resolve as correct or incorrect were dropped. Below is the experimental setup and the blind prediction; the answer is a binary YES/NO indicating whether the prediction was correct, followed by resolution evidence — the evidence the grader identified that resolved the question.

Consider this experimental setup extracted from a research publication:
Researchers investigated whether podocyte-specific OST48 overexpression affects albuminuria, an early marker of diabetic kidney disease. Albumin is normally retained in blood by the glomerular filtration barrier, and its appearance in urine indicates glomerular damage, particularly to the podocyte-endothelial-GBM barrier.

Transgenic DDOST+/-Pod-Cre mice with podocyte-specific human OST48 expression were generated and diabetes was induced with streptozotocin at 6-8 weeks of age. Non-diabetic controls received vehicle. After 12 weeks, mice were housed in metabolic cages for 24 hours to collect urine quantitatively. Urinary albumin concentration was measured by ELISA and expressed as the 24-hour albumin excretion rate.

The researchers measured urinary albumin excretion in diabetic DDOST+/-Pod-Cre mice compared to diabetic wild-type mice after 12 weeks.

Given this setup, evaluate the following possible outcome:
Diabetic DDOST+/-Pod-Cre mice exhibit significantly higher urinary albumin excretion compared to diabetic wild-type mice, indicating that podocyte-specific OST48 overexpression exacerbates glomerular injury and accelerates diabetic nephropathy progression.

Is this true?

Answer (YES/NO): NO